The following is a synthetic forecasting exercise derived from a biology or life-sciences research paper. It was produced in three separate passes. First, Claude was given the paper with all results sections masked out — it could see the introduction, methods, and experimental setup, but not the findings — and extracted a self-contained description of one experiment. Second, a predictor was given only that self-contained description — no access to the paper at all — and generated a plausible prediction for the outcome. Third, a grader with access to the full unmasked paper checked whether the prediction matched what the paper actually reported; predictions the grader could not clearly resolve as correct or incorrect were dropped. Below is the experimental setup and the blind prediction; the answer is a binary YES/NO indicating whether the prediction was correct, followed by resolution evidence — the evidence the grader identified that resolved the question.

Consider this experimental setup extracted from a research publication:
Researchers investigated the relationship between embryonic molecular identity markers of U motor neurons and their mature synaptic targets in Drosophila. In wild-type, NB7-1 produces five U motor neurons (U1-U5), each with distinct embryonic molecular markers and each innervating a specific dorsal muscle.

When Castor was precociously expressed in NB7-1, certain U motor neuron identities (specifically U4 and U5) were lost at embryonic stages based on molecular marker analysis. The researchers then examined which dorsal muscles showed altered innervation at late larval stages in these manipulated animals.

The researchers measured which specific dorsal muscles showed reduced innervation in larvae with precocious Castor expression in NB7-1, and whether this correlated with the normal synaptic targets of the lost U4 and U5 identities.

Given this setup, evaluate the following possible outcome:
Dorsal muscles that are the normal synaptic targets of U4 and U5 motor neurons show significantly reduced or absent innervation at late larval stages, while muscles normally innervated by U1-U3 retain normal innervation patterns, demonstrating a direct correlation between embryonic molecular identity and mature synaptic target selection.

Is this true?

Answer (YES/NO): YES